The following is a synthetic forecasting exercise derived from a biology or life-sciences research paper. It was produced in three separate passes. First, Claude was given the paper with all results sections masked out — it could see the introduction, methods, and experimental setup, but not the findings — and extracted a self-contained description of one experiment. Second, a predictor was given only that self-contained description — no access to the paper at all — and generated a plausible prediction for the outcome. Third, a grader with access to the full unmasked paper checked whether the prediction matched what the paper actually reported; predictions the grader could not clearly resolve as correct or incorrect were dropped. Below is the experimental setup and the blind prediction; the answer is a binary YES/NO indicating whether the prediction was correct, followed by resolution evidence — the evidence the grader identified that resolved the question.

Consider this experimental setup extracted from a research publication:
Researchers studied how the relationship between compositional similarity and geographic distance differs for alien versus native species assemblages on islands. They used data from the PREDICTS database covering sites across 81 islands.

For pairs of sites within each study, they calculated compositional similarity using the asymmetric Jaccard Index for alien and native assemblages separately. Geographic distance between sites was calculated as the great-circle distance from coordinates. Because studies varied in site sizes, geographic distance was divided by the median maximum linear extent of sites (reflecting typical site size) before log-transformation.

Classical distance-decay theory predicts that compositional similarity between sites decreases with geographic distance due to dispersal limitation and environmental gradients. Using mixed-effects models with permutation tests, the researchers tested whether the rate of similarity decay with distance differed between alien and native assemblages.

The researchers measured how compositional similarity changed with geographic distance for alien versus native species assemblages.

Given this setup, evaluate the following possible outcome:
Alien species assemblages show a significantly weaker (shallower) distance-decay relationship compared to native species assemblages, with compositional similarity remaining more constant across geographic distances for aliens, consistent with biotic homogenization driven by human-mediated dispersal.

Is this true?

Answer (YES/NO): NO